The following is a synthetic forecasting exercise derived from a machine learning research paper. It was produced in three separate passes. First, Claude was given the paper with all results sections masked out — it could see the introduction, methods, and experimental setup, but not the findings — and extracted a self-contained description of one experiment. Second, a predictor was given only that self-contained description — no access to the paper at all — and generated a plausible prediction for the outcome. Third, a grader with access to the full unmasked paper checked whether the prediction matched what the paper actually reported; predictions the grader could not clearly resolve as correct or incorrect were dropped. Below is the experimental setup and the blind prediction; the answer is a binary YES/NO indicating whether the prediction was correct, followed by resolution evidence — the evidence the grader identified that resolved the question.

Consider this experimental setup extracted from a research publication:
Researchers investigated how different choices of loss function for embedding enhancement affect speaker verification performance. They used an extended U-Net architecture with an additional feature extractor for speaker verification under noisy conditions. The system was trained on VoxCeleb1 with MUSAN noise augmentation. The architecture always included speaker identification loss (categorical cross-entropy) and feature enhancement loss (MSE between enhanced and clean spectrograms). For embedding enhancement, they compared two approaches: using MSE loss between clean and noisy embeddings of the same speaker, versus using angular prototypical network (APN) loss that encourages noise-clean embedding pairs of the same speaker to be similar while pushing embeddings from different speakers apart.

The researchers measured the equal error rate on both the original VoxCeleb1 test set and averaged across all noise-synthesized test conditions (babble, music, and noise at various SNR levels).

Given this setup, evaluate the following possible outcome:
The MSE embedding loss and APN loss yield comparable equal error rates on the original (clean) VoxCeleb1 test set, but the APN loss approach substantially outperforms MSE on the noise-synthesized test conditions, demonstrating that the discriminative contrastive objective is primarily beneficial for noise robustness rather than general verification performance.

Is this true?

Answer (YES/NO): NO